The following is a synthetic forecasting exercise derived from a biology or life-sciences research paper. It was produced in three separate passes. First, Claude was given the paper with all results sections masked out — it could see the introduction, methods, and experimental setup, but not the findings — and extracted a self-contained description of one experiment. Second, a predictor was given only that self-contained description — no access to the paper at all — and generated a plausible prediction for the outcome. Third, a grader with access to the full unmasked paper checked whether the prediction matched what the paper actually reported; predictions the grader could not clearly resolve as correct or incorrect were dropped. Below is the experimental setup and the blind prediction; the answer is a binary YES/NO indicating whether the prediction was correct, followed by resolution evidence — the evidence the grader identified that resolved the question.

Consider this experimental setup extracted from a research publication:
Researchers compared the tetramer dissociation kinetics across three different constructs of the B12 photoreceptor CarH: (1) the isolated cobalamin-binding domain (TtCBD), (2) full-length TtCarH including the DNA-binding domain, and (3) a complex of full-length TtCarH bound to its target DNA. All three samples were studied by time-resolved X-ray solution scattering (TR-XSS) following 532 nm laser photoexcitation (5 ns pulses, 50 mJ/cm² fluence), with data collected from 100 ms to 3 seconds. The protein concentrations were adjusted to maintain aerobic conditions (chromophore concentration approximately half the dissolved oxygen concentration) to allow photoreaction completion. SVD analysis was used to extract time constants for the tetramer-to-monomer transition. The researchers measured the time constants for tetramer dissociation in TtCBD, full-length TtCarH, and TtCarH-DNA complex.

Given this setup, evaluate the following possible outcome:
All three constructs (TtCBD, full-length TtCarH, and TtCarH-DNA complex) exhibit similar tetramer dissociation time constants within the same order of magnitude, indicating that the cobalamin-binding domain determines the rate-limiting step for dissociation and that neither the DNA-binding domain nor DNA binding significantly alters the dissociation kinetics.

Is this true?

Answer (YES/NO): YES